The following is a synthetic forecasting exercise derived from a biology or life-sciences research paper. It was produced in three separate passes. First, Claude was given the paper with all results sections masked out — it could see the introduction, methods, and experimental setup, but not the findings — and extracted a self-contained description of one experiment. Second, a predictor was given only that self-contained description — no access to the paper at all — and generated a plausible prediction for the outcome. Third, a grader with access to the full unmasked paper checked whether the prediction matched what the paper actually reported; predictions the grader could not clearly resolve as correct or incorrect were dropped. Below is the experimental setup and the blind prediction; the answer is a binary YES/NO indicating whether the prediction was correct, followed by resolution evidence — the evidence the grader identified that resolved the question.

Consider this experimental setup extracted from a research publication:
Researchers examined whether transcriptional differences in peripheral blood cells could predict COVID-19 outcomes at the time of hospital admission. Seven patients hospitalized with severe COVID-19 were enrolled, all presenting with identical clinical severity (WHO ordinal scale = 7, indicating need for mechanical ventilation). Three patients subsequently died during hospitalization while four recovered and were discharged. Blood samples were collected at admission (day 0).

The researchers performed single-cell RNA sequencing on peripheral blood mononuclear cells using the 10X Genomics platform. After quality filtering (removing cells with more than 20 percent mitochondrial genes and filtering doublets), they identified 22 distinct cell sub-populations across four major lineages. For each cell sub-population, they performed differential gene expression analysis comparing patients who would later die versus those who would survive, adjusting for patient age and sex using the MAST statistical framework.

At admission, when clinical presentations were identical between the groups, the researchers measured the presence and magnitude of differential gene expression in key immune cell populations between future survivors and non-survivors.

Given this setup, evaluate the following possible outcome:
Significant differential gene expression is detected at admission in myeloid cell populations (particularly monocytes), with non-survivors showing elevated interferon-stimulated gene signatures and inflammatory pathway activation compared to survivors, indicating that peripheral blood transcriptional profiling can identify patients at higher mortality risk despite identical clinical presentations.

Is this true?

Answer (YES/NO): YES